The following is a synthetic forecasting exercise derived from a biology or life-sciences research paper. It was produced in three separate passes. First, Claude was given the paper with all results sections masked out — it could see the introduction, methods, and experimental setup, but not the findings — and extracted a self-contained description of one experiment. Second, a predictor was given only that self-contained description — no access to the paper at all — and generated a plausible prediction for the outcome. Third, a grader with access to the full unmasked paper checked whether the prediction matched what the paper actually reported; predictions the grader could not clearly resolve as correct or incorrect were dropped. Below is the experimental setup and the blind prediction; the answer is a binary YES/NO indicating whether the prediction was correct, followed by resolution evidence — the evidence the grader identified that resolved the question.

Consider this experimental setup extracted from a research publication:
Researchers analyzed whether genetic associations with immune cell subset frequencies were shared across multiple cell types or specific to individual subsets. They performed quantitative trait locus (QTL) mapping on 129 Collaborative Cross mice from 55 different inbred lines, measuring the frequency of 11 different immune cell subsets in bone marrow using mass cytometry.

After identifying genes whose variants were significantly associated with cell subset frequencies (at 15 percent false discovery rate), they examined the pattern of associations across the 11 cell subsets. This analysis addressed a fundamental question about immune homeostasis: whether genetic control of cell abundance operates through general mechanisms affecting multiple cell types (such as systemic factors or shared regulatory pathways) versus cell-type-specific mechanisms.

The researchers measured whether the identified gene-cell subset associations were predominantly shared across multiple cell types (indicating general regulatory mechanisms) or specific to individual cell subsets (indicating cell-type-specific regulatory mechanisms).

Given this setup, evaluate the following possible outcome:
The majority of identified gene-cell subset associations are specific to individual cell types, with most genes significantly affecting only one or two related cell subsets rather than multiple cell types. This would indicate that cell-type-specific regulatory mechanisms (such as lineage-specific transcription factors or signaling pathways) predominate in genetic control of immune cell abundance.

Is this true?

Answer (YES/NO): YES